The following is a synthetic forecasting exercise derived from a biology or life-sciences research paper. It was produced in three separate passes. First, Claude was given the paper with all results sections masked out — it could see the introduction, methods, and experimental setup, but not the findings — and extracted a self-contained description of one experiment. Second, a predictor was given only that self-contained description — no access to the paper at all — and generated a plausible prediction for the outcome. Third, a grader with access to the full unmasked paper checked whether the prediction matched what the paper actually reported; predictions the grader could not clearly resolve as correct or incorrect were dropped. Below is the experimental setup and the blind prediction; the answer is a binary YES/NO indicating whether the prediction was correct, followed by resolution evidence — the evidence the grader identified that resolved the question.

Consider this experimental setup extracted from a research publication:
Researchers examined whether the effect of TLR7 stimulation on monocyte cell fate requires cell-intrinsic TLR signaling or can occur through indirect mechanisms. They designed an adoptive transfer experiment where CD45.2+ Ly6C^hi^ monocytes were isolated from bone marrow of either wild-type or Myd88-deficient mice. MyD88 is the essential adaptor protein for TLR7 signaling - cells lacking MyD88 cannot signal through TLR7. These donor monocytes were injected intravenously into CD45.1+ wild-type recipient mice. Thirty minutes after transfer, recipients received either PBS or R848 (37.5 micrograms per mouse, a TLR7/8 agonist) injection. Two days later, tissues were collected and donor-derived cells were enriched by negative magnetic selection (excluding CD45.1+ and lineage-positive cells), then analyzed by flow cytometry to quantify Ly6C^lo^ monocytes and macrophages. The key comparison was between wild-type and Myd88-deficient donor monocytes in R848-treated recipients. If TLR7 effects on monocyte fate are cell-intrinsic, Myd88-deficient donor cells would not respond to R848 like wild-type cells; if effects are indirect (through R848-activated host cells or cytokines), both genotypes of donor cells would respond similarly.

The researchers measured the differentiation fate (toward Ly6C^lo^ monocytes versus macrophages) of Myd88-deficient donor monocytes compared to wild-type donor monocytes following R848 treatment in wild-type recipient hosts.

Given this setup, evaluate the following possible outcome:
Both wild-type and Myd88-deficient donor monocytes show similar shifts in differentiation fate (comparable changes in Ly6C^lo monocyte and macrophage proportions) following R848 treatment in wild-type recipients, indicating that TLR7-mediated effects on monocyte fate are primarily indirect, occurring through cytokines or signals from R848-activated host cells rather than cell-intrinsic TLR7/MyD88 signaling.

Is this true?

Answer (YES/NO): NO